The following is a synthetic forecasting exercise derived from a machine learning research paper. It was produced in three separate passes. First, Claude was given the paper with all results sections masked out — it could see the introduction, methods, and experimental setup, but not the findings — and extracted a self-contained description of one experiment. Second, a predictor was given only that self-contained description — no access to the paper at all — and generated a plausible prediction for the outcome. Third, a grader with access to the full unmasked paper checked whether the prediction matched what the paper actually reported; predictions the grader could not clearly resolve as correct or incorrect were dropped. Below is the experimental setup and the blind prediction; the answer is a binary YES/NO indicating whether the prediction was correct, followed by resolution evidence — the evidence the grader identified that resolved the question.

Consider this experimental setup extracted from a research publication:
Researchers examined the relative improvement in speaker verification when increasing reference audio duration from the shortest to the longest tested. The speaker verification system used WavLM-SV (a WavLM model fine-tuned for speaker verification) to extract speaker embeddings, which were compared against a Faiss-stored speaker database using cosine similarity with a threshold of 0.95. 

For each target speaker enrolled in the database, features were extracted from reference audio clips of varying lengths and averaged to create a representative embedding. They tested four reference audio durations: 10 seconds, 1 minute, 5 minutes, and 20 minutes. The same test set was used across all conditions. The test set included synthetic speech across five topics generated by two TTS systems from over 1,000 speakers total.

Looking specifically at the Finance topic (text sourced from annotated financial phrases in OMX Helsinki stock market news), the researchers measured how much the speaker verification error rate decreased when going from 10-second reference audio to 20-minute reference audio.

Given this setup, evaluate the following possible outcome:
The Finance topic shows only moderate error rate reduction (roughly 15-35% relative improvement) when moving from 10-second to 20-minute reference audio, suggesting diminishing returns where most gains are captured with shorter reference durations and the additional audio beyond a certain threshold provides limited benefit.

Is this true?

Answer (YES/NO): NO